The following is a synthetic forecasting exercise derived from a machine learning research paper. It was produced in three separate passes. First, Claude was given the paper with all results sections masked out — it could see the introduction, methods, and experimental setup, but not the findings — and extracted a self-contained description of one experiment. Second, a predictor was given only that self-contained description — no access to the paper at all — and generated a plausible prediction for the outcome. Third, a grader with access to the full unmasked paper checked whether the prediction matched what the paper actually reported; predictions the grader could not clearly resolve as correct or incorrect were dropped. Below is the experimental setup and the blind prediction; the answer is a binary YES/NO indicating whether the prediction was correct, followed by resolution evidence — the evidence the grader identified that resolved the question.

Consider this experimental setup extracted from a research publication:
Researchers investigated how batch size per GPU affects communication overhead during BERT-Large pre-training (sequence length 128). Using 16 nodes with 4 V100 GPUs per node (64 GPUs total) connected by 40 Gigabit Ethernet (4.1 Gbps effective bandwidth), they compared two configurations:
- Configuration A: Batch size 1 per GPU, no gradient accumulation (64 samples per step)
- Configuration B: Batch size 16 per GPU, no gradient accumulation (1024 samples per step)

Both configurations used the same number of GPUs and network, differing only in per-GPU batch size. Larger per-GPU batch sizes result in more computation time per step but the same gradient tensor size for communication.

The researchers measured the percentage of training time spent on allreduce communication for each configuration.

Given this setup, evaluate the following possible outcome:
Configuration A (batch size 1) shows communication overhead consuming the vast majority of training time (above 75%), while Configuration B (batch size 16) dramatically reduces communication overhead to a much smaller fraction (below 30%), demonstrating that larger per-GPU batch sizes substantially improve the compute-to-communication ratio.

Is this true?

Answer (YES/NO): NO